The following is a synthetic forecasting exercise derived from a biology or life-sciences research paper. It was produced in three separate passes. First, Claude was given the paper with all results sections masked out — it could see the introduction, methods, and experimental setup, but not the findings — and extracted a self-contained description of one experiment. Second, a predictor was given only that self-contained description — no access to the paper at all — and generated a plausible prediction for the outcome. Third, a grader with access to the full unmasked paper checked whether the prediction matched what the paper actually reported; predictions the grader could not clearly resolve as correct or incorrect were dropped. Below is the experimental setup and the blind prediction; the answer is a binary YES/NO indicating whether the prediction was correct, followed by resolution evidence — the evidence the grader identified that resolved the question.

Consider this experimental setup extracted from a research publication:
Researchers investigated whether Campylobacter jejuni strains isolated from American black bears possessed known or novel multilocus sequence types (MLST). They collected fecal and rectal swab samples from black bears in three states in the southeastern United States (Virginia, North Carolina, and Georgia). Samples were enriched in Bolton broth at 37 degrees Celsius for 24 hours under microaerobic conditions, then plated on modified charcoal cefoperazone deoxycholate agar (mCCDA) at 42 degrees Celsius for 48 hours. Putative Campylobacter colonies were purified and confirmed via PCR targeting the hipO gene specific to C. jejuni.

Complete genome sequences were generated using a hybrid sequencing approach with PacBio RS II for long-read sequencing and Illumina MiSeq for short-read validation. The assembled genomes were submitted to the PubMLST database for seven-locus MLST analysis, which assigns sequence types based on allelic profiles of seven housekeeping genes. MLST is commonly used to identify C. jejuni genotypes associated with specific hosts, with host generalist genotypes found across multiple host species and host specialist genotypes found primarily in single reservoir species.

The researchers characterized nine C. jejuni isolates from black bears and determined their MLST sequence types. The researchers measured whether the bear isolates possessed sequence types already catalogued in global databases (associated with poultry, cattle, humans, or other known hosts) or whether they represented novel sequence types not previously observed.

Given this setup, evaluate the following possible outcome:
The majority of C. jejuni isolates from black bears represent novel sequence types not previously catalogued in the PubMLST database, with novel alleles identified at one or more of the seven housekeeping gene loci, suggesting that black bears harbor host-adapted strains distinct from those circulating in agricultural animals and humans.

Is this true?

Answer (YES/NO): NO